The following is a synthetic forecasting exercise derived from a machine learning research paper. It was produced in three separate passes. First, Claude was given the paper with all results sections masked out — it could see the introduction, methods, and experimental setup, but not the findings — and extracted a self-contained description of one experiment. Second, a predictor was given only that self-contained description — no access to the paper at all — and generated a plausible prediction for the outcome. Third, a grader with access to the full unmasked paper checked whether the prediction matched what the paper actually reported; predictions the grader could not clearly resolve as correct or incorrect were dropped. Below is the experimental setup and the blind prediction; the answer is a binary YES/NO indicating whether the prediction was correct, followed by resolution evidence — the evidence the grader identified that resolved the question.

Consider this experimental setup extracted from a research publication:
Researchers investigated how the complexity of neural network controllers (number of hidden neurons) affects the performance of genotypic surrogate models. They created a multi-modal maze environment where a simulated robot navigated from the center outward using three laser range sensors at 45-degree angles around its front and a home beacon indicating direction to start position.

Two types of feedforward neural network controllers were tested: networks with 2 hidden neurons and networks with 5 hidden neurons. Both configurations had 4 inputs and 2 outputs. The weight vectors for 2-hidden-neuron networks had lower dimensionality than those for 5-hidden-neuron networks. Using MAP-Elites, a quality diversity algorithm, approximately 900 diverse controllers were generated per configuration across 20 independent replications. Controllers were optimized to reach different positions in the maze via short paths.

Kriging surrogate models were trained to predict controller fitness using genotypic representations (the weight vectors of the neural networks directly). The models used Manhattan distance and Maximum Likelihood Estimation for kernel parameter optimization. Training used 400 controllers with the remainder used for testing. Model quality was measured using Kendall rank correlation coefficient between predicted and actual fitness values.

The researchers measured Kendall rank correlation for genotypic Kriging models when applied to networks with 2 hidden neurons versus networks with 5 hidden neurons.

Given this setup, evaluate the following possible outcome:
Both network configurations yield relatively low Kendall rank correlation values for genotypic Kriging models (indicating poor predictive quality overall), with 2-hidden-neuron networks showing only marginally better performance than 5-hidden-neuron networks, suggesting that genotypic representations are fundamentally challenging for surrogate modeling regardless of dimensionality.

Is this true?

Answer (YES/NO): NO